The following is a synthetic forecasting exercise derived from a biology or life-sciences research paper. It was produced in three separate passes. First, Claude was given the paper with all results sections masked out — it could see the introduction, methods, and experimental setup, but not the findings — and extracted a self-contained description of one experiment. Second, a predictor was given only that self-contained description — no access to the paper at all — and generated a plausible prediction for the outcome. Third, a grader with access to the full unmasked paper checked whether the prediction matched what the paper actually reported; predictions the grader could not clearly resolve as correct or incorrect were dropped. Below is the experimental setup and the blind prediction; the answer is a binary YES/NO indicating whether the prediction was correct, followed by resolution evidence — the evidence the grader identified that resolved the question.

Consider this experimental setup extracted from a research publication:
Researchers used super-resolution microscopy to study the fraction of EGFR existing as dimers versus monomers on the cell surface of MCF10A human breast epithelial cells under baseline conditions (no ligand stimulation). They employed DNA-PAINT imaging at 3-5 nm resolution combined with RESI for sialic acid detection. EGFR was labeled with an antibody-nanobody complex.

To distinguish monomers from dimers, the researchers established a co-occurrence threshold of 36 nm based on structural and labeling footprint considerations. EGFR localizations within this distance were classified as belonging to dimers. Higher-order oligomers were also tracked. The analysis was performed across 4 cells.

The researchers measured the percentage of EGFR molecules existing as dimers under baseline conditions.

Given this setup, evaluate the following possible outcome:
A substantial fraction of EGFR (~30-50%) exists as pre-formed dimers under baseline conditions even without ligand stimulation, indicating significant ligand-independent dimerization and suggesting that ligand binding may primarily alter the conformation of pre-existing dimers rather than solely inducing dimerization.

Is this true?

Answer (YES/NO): NO